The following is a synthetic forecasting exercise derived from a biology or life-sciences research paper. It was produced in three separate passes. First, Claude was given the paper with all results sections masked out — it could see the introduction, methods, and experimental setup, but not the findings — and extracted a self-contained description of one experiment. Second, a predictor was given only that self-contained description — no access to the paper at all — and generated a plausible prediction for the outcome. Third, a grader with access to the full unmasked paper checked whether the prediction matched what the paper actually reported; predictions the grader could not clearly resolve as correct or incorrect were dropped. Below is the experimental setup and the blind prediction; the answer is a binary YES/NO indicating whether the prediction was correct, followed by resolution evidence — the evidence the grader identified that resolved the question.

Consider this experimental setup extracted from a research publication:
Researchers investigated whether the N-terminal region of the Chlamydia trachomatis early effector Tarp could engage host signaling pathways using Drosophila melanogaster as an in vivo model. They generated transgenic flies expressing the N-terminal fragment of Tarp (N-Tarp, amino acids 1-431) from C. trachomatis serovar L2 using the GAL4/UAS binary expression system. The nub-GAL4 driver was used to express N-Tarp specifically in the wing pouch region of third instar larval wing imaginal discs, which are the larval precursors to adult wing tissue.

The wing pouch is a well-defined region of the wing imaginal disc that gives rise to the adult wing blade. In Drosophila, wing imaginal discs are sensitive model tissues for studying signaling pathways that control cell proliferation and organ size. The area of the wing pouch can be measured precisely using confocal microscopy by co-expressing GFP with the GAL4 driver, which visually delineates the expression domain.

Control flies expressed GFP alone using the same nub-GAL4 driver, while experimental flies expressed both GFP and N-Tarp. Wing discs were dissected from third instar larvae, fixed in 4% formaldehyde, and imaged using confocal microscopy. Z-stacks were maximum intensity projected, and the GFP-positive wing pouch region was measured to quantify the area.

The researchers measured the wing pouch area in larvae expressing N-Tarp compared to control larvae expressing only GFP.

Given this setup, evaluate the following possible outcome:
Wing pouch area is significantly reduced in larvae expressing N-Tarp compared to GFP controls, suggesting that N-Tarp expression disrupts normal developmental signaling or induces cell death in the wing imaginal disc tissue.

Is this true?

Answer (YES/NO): NO